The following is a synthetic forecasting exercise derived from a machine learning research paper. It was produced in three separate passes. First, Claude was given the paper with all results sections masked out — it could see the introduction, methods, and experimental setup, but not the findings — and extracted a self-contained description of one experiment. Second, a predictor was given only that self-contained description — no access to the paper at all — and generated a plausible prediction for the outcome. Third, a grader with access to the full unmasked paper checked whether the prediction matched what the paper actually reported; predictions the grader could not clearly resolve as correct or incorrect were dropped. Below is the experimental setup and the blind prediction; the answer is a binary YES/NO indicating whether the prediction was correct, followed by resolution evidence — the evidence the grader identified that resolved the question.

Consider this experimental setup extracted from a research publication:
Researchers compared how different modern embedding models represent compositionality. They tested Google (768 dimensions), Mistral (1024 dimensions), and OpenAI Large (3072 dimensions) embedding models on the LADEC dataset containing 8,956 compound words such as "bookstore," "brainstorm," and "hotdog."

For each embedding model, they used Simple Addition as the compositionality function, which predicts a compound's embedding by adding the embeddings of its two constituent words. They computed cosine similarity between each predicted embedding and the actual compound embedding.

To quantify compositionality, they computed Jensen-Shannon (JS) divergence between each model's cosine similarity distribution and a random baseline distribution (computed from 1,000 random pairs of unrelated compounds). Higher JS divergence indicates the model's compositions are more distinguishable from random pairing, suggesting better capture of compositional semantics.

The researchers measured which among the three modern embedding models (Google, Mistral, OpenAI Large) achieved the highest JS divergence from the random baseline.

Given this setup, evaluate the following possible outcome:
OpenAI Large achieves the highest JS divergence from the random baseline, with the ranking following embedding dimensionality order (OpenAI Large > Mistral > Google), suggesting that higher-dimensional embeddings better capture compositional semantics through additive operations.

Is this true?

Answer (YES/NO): NO